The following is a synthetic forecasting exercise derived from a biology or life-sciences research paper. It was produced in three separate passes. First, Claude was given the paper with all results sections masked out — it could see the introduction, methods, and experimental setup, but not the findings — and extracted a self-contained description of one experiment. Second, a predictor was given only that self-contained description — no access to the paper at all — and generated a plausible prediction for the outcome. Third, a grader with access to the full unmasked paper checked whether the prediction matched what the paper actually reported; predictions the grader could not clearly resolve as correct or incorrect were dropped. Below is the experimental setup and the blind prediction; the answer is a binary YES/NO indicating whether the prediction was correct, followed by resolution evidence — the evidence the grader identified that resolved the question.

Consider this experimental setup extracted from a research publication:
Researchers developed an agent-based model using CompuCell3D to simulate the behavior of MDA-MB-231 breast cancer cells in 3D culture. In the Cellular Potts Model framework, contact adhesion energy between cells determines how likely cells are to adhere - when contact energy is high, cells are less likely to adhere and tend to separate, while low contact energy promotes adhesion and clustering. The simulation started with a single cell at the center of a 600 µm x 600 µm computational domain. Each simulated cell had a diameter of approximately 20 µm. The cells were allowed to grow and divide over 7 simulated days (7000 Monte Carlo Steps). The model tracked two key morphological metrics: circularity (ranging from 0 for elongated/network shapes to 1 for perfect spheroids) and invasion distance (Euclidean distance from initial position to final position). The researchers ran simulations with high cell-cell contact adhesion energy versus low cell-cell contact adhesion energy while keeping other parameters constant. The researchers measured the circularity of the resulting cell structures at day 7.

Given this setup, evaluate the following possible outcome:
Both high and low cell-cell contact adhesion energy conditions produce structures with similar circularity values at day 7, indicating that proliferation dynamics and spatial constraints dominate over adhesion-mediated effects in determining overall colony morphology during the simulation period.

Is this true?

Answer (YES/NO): NO